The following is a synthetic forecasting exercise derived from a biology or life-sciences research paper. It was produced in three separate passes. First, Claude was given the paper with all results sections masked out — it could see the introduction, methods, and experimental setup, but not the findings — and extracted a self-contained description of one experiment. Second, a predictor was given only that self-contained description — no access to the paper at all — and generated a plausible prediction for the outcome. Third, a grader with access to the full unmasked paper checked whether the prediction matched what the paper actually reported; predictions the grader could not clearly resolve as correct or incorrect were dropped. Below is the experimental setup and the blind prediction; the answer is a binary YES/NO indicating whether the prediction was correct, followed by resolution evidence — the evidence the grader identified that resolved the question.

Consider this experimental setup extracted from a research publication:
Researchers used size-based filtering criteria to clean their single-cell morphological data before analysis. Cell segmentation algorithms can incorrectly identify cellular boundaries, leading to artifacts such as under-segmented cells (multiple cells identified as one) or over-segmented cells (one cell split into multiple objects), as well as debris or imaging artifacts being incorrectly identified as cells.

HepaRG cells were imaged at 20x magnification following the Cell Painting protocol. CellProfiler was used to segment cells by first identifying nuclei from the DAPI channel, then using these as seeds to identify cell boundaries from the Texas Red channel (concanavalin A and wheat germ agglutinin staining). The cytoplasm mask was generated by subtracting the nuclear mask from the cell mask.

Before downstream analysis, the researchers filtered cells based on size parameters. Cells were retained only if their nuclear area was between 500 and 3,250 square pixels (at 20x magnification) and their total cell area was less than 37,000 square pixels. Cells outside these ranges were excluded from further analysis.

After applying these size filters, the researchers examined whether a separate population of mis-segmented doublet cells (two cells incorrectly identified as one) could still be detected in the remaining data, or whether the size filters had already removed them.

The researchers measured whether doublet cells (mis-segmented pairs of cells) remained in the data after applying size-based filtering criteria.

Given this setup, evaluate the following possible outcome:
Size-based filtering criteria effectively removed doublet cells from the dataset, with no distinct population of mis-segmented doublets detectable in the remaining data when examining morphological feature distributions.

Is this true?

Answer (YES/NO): NO